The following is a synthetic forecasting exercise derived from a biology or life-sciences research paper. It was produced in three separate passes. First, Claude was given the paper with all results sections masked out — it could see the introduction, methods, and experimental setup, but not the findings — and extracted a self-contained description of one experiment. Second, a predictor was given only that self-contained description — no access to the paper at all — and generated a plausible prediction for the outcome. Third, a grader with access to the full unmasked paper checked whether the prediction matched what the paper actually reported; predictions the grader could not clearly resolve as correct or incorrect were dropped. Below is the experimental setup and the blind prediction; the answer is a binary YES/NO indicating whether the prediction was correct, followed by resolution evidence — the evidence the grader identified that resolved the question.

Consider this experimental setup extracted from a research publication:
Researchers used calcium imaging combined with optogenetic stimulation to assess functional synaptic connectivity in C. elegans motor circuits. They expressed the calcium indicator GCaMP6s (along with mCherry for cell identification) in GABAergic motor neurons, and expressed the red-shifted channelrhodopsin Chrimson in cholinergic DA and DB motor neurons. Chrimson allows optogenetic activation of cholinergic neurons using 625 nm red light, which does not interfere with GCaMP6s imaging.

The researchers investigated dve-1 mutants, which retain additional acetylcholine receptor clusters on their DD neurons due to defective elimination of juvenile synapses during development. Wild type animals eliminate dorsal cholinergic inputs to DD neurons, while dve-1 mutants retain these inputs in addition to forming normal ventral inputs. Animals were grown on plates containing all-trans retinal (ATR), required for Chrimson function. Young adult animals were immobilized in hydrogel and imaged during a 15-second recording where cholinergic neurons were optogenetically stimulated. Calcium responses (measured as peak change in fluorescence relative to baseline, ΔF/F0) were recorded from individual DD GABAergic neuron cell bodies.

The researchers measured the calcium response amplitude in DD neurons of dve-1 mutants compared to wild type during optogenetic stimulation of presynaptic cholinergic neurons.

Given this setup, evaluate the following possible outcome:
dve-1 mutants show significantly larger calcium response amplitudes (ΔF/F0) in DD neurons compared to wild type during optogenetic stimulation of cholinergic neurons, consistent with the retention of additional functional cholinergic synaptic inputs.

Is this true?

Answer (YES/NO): YES